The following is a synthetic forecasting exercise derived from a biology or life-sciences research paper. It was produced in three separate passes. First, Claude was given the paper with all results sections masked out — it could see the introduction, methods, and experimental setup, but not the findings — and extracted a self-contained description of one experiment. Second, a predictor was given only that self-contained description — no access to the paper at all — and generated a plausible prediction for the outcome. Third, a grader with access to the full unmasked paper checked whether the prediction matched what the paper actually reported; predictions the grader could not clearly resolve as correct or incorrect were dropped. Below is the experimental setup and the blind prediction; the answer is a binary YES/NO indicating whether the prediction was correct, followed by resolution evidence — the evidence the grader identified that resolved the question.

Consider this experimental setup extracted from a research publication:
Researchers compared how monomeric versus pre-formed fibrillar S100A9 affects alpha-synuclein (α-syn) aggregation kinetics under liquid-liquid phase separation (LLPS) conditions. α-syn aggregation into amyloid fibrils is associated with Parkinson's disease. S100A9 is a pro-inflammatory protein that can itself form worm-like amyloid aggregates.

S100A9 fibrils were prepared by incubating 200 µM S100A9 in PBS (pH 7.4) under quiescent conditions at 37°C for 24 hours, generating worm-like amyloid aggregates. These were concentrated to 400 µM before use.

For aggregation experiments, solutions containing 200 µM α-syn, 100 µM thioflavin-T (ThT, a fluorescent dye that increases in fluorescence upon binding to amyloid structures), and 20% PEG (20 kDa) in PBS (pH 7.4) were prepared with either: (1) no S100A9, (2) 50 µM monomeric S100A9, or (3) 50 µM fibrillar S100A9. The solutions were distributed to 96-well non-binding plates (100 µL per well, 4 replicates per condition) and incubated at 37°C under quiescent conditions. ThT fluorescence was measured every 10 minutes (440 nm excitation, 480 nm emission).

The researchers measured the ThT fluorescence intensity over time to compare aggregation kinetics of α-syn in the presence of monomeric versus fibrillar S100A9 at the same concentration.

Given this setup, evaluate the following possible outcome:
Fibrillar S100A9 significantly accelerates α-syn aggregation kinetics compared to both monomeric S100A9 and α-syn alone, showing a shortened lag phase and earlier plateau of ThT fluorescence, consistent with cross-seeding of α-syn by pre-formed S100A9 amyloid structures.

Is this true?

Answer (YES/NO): NO